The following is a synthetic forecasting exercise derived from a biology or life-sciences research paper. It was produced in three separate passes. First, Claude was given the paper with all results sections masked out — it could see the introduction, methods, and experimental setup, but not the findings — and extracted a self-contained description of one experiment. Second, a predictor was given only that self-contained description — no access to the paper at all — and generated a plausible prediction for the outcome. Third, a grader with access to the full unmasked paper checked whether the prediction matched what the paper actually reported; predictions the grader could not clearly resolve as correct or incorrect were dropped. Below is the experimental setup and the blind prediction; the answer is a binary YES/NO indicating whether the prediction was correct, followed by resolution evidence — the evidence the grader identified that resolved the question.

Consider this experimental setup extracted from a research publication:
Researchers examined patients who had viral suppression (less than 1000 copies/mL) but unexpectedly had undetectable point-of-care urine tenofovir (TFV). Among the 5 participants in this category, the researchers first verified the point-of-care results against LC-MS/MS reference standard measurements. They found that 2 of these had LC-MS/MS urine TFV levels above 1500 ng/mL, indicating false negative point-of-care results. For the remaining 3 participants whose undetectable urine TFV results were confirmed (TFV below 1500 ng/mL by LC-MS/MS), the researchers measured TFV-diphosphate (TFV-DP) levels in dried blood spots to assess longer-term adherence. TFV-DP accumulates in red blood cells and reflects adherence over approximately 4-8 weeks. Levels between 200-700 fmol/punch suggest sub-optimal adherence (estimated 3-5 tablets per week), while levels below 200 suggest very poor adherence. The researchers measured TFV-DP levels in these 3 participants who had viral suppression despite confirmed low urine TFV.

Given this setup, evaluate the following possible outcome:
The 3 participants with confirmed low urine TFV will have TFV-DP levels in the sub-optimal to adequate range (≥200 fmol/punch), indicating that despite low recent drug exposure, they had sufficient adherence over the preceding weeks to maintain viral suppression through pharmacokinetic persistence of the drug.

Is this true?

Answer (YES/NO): YES